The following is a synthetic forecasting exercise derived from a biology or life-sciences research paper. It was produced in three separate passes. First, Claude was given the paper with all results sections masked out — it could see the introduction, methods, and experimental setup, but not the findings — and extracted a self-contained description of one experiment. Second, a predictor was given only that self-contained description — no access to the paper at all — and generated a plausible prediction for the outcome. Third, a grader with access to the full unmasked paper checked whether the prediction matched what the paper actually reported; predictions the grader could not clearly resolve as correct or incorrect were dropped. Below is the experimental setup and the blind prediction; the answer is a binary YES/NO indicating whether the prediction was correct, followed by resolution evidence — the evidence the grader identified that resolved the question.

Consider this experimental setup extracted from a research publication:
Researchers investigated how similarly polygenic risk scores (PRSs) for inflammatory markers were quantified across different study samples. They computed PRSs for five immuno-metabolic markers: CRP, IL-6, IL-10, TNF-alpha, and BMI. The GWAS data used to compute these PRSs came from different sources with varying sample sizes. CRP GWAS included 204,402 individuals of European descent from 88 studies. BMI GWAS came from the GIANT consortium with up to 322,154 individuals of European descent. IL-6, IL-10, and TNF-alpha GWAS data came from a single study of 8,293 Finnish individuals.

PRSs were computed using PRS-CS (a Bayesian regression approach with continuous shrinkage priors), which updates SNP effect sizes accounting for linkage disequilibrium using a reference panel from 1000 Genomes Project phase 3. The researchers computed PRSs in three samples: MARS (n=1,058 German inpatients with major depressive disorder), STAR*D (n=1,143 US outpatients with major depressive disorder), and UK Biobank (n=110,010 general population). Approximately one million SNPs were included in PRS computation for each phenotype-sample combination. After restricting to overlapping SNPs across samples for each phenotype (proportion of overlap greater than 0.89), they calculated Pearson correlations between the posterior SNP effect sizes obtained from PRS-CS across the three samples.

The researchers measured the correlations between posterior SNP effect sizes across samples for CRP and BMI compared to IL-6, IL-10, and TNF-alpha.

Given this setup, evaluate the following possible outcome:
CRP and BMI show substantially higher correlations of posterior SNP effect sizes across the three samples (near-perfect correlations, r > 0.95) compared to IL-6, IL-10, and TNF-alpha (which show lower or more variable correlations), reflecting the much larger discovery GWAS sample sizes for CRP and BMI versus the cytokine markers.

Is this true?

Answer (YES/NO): NO